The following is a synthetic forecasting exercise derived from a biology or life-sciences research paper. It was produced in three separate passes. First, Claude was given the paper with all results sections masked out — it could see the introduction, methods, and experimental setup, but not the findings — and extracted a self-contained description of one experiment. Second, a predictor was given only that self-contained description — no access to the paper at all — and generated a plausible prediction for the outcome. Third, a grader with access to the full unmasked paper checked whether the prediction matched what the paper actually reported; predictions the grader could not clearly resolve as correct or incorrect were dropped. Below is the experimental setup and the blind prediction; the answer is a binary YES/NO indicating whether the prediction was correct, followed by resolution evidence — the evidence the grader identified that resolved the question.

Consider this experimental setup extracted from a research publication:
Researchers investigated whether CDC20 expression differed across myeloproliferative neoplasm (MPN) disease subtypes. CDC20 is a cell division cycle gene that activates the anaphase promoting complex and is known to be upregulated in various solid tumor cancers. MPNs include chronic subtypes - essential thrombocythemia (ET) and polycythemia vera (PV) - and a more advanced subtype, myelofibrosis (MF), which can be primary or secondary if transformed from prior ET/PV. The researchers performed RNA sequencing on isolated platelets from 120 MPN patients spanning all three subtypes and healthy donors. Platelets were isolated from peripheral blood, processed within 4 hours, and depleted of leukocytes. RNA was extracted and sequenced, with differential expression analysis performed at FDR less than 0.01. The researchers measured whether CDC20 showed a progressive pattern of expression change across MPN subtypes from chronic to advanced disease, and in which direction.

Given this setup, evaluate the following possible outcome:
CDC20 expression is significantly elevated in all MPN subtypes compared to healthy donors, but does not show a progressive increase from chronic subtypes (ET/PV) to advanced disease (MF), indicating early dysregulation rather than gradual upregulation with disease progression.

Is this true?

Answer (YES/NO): NO